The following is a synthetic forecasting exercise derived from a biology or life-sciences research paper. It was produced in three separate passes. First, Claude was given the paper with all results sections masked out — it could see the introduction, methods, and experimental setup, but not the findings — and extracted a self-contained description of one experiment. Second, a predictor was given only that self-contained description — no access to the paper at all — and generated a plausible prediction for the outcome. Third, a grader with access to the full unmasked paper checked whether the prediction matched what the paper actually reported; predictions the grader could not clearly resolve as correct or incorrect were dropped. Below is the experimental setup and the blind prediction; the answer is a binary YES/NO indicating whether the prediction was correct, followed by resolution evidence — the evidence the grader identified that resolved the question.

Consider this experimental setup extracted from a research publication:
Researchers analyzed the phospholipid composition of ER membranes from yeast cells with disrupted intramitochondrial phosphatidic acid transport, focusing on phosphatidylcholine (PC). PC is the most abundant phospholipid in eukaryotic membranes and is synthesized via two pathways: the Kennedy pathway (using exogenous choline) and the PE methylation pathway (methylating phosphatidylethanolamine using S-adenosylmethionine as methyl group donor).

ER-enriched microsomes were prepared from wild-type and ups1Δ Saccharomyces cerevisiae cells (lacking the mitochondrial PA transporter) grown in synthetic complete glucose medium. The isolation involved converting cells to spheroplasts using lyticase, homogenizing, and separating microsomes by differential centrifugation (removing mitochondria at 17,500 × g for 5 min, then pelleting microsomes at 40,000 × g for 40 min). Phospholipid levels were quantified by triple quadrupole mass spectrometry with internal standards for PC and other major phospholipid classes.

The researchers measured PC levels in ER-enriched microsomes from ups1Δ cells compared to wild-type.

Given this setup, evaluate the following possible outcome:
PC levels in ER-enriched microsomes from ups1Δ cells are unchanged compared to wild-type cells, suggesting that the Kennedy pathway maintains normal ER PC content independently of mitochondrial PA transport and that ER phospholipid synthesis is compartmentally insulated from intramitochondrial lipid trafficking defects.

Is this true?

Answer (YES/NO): NO